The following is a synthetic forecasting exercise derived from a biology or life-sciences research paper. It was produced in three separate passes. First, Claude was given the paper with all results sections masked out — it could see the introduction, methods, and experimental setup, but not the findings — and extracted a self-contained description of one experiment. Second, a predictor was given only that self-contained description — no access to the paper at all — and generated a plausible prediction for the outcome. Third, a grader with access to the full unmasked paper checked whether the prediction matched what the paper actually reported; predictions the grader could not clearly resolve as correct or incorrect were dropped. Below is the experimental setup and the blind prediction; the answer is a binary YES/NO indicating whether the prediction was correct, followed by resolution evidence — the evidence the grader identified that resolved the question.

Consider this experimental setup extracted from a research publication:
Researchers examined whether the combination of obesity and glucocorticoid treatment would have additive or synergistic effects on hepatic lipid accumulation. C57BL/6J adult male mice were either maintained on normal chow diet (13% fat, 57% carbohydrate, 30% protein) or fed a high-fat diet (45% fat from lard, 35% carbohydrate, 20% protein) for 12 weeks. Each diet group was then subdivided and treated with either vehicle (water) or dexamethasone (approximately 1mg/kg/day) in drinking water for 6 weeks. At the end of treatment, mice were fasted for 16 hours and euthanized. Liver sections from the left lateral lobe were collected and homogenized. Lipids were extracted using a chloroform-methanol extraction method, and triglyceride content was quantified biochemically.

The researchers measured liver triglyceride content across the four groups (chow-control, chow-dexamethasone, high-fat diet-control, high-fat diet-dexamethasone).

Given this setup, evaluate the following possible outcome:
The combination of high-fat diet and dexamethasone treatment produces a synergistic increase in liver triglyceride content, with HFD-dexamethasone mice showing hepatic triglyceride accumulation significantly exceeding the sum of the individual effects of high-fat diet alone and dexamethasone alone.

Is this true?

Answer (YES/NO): YES